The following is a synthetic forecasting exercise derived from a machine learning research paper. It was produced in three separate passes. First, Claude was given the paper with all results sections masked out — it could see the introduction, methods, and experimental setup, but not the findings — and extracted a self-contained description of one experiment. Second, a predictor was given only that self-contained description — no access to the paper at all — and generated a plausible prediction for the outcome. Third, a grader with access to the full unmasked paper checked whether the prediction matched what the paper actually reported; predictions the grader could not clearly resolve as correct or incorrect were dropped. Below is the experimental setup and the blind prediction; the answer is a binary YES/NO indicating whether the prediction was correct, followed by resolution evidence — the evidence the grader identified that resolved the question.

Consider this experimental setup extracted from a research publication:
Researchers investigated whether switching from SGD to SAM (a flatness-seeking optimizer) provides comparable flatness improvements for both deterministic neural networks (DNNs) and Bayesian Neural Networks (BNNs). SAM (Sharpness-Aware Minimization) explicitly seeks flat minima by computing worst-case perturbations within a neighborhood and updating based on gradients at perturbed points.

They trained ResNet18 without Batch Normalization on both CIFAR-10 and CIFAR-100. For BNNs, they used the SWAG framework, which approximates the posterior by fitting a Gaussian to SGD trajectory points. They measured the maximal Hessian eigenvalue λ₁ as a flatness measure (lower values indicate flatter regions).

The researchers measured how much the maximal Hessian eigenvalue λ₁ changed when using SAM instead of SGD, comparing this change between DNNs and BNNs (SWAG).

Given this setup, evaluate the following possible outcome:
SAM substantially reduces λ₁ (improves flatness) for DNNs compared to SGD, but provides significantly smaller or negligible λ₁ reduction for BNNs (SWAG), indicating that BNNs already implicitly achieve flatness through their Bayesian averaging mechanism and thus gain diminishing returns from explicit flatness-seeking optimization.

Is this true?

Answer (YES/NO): NO